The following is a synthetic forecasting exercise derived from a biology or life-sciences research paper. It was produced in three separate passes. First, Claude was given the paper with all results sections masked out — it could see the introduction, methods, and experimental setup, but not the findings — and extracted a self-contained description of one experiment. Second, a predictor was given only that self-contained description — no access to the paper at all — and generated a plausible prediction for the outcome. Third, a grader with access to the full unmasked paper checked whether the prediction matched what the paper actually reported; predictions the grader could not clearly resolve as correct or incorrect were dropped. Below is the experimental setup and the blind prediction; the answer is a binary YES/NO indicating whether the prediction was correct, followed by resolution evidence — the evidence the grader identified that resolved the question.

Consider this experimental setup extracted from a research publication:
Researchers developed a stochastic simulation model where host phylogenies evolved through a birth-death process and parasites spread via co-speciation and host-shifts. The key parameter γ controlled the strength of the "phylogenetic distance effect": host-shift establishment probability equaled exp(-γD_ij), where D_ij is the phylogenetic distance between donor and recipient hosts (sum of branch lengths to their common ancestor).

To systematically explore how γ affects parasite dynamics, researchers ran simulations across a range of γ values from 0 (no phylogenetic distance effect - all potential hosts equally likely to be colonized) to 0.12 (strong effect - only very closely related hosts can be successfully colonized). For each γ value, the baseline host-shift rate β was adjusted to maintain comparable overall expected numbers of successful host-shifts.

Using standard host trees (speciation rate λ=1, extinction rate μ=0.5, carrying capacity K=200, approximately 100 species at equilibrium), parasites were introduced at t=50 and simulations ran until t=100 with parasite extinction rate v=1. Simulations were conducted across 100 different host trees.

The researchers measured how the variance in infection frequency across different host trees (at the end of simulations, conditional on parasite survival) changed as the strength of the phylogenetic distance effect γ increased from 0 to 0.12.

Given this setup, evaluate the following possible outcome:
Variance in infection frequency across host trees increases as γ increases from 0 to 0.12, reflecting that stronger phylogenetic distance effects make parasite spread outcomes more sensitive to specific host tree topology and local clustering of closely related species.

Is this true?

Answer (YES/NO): YES